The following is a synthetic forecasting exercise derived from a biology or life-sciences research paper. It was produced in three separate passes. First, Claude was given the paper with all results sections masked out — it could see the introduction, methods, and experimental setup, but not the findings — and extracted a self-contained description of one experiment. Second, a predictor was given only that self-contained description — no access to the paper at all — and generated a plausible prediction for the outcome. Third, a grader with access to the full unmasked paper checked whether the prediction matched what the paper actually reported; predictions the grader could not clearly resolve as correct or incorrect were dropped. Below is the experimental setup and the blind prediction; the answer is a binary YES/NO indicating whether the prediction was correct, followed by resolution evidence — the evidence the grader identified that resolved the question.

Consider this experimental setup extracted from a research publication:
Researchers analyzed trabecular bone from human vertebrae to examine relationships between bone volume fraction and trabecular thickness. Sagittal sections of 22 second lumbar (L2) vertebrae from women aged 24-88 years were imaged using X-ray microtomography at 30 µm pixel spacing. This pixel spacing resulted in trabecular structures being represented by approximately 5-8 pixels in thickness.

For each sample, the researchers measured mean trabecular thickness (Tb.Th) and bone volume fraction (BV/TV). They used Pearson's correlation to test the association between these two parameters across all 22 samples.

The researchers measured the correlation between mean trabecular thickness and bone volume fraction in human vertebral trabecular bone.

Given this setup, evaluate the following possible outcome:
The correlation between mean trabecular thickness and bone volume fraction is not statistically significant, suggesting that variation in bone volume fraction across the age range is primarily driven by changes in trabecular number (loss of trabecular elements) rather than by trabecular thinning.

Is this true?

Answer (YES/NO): YES